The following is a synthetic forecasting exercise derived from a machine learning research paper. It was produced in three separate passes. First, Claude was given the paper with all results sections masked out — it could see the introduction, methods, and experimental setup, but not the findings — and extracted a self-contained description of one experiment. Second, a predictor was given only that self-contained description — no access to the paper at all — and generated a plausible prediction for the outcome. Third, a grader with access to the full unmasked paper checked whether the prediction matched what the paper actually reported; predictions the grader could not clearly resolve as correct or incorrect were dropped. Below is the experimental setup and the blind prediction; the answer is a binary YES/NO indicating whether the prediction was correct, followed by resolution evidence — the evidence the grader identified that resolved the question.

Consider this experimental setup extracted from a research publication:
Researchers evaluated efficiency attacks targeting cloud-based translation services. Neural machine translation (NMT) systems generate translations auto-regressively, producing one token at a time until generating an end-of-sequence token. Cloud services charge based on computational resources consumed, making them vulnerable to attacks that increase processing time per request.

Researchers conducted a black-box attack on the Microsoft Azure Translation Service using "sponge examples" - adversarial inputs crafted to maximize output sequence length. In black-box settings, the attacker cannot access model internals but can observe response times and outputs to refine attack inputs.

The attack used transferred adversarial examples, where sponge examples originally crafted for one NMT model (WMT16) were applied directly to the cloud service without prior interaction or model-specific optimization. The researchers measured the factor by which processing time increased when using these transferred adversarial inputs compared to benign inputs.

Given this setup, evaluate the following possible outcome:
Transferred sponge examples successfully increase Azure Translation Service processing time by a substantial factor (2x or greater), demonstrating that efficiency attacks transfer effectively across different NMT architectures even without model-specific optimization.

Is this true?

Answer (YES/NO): YES